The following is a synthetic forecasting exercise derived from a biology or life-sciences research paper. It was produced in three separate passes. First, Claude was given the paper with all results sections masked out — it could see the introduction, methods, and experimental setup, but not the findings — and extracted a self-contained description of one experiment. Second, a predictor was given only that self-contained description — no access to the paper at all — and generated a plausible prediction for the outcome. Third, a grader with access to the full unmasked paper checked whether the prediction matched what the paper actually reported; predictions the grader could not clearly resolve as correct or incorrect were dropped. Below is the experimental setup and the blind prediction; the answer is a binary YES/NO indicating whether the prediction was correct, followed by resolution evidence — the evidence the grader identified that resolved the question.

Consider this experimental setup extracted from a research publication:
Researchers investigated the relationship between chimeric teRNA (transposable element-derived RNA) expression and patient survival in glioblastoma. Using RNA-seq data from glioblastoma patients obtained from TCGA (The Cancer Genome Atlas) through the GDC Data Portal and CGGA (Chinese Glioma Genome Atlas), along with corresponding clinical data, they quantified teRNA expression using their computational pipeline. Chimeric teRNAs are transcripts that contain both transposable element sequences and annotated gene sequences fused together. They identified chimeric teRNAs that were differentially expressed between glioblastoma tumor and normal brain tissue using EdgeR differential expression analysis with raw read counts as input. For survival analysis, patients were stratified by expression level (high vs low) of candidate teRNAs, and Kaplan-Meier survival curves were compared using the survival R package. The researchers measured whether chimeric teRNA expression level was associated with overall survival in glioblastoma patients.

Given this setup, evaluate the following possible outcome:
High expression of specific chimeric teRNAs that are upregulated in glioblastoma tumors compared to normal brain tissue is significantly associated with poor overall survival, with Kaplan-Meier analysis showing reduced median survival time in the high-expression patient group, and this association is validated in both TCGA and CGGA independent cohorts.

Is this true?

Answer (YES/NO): YES